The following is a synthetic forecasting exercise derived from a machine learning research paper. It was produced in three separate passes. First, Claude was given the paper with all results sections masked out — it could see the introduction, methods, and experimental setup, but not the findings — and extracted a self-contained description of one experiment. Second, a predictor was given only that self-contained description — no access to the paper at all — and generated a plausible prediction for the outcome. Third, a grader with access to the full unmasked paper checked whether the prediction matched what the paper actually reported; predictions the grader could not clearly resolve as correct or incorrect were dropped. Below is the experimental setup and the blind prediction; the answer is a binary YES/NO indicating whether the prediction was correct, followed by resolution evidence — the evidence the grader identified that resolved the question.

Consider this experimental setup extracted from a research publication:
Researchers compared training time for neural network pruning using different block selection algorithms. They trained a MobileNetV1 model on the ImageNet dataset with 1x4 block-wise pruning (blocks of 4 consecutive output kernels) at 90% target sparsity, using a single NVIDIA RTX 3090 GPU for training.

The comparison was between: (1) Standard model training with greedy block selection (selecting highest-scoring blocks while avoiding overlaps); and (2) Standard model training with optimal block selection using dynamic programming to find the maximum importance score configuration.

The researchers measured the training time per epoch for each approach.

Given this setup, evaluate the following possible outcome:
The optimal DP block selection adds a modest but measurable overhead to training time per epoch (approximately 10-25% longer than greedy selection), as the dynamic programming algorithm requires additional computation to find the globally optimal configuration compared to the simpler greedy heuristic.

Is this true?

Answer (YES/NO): NO